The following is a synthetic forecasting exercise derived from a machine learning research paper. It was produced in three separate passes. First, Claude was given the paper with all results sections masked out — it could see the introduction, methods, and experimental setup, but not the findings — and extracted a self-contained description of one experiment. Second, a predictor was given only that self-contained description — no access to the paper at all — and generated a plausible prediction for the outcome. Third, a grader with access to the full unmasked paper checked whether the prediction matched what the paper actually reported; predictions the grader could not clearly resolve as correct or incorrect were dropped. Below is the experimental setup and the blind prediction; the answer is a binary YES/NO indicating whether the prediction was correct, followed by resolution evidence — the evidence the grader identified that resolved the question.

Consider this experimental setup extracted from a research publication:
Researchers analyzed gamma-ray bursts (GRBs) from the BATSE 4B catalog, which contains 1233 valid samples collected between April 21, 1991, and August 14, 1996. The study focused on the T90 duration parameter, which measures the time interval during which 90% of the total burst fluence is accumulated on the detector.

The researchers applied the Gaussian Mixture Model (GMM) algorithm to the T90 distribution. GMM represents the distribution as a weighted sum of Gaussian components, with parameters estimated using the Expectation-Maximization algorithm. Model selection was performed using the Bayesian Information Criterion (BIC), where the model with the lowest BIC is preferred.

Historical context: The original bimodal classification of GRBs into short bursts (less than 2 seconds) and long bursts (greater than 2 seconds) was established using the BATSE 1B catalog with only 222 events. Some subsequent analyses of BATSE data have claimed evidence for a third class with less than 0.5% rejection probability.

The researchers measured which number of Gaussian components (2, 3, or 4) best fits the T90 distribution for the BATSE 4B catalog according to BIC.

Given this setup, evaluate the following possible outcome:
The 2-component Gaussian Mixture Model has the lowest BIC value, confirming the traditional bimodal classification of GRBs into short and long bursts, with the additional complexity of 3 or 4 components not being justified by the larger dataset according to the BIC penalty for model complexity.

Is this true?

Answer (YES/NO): YES